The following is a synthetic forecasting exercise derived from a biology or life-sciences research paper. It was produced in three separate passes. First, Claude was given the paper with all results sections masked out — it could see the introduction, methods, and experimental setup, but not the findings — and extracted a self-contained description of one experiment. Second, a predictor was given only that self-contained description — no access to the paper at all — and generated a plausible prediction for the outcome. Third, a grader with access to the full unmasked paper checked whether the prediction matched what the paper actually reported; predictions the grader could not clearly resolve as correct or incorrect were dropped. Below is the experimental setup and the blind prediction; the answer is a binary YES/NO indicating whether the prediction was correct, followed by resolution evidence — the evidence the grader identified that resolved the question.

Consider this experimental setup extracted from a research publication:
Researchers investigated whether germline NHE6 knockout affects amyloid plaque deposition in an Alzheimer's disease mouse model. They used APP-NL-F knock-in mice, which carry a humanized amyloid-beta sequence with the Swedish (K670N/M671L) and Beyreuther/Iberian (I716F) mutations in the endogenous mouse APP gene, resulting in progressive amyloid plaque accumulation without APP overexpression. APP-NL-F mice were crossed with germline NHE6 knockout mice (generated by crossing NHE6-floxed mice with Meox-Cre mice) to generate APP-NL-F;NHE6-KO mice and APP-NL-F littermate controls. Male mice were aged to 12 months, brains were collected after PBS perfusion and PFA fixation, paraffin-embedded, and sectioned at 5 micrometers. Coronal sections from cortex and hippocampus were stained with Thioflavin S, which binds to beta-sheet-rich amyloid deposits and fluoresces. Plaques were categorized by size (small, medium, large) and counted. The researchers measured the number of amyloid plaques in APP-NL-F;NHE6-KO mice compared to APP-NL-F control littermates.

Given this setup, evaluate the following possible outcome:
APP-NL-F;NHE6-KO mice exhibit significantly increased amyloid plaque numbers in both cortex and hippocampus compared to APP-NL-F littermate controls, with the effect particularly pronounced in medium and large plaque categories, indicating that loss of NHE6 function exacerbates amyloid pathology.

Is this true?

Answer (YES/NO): NO